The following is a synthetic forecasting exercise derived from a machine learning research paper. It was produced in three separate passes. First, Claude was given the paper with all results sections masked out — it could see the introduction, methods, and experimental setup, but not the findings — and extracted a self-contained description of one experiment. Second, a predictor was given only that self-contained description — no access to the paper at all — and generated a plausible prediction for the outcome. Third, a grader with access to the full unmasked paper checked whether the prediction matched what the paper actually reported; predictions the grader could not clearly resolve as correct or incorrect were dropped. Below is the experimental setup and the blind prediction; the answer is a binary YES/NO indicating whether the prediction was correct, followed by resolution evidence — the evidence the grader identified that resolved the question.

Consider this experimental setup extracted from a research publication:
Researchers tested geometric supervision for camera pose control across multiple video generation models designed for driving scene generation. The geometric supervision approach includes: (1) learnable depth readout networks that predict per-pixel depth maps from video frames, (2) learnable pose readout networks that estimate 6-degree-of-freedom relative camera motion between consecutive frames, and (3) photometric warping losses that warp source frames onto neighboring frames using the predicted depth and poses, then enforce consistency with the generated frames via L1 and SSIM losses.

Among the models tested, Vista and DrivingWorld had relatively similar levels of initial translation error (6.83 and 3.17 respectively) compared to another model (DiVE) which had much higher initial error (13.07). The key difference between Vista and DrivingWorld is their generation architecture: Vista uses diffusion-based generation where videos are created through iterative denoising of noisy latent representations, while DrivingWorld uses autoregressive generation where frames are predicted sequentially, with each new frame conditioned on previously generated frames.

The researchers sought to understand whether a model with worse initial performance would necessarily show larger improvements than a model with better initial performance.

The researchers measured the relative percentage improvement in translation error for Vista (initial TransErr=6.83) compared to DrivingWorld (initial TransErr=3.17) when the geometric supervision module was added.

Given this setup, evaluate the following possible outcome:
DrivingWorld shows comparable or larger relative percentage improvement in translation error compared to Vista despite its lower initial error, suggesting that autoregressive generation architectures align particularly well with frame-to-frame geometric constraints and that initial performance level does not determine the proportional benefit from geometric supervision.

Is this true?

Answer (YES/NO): YES